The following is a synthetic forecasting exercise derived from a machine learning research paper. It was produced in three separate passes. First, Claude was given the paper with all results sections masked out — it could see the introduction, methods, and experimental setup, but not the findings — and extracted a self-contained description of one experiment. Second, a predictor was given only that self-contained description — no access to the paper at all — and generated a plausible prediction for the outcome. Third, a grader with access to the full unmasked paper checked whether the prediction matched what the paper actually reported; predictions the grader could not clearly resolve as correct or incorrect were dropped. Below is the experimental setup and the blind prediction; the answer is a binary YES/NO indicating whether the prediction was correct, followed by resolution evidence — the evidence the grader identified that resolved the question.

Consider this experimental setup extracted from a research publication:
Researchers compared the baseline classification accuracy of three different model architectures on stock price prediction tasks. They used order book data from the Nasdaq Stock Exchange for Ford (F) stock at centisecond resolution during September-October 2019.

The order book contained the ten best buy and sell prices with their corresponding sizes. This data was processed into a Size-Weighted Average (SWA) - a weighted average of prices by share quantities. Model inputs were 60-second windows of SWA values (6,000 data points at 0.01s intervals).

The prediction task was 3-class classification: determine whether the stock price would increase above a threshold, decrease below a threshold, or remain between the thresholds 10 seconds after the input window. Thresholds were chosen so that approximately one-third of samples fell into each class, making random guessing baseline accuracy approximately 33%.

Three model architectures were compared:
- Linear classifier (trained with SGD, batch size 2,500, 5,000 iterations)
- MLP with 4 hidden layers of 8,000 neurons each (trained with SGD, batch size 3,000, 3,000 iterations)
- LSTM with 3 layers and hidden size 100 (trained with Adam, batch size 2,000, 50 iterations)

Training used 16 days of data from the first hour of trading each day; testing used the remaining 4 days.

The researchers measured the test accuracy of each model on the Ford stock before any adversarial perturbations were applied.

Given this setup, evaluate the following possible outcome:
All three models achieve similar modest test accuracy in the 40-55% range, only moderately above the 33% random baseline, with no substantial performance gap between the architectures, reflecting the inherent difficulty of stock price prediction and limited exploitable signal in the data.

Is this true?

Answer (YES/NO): NO